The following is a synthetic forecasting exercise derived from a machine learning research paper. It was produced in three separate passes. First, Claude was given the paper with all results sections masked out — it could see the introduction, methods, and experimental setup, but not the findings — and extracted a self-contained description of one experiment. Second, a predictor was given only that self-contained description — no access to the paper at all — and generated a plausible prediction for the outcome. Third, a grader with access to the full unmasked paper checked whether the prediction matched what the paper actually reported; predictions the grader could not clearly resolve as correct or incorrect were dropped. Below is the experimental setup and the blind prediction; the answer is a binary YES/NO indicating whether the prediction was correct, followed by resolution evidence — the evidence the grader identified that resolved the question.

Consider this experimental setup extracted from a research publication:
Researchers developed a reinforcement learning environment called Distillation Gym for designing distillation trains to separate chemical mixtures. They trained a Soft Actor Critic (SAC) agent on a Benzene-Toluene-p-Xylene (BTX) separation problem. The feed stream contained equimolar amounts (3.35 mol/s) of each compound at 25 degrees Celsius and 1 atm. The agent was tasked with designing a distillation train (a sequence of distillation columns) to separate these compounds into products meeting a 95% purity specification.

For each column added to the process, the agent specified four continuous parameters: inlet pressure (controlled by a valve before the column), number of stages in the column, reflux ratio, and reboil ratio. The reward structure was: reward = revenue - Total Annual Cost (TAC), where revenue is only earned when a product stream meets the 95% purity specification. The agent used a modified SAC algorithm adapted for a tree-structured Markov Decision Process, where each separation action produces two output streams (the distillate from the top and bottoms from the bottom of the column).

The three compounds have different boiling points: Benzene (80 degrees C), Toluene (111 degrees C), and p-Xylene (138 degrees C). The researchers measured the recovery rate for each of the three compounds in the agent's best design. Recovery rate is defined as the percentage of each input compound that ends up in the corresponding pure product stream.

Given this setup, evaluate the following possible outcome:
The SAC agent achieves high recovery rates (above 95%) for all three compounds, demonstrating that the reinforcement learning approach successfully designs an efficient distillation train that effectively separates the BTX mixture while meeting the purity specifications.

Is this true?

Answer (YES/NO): YES